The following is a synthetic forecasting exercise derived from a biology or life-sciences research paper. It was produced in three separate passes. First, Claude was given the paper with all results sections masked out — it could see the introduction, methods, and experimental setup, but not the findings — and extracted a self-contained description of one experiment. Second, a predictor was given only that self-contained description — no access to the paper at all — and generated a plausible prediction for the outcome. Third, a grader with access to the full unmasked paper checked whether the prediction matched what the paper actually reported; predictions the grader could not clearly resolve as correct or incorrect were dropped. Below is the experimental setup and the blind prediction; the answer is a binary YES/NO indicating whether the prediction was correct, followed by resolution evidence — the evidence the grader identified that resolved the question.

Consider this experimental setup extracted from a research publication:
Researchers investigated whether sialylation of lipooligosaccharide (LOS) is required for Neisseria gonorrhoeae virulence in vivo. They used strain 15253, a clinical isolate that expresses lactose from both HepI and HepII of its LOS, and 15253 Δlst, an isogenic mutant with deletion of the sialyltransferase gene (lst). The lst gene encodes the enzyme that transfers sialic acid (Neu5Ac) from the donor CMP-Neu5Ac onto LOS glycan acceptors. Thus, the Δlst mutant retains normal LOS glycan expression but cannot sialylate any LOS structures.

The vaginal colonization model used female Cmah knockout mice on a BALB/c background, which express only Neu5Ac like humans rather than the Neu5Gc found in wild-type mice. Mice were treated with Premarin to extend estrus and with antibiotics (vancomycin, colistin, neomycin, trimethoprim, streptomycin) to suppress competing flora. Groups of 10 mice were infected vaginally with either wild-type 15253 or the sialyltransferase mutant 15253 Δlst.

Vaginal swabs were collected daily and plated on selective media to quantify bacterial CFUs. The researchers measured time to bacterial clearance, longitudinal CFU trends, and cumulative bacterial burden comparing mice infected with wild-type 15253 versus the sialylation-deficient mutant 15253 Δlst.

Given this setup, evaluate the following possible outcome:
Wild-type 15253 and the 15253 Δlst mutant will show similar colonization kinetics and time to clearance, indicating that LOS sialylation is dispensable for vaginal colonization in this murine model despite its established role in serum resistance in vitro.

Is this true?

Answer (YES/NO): NO